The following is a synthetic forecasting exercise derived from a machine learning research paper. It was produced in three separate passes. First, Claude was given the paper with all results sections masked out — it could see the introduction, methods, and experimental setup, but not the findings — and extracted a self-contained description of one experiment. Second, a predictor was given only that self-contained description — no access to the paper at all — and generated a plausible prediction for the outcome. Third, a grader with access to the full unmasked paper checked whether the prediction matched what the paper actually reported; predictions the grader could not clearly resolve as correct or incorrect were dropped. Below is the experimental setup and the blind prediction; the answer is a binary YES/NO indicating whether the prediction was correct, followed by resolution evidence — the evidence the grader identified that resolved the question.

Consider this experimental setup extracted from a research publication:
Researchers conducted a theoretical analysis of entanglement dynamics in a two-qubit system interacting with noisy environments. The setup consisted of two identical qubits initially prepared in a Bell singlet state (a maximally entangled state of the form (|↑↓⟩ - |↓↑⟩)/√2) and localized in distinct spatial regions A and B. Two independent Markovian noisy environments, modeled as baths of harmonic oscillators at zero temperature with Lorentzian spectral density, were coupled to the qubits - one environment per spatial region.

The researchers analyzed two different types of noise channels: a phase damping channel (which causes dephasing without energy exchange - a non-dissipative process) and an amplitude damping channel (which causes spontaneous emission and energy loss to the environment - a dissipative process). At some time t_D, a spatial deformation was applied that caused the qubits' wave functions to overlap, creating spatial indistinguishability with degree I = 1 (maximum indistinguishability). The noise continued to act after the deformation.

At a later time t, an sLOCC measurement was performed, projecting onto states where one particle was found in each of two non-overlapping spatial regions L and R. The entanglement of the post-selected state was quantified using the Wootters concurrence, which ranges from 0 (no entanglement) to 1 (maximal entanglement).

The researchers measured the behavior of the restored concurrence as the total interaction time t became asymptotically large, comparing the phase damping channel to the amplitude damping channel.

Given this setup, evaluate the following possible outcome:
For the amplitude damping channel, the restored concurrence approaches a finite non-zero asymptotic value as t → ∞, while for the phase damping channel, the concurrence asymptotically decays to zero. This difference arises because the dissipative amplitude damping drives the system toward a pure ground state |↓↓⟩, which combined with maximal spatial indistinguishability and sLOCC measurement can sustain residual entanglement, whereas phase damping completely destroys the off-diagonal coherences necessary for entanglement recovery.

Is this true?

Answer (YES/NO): NO